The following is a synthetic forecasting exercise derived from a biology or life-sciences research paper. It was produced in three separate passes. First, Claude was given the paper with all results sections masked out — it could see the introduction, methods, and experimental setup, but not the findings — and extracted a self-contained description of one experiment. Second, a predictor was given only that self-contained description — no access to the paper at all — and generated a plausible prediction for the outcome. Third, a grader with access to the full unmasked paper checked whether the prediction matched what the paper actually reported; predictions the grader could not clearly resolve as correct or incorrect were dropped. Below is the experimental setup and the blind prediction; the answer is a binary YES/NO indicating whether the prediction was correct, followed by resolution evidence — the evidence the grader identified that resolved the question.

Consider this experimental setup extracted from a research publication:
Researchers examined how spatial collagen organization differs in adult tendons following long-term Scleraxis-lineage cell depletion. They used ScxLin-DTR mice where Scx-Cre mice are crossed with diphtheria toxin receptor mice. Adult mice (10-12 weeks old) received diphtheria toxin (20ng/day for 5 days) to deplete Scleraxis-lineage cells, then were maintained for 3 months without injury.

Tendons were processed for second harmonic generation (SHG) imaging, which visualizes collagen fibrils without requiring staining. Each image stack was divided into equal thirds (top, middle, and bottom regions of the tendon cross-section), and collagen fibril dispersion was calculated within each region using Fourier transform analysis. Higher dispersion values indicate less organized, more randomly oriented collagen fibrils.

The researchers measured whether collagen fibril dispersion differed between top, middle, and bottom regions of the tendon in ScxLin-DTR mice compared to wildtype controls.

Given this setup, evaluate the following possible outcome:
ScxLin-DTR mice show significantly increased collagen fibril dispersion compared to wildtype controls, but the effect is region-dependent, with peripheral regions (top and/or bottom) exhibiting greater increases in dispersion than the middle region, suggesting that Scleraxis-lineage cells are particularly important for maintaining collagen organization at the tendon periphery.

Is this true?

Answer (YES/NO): YES